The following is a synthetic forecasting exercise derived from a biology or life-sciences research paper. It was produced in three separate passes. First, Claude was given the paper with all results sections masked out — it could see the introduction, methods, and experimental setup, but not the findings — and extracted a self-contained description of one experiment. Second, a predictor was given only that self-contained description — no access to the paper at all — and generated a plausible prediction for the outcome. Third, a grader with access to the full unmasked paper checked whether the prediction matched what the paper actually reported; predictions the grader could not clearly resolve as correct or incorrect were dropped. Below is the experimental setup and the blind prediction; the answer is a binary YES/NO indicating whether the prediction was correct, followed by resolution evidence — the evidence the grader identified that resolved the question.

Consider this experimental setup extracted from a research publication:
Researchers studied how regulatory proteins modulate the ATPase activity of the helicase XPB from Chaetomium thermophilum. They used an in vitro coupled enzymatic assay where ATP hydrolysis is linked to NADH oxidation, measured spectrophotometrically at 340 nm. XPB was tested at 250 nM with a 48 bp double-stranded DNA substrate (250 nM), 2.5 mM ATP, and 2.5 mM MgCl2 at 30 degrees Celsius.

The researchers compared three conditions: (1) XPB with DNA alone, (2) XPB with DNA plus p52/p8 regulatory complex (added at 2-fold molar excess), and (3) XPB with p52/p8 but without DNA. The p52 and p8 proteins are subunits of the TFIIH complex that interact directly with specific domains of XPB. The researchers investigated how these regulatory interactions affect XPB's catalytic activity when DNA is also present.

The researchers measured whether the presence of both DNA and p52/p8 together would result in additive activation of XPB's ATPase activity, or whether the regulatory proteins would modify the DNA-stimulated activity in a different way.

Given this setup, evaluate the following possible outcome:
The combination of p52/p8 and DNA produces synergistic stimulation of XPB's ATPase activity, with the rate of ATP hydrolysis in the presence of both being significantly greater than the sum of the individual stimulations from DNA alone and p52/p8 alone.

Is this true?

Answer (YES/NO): NO